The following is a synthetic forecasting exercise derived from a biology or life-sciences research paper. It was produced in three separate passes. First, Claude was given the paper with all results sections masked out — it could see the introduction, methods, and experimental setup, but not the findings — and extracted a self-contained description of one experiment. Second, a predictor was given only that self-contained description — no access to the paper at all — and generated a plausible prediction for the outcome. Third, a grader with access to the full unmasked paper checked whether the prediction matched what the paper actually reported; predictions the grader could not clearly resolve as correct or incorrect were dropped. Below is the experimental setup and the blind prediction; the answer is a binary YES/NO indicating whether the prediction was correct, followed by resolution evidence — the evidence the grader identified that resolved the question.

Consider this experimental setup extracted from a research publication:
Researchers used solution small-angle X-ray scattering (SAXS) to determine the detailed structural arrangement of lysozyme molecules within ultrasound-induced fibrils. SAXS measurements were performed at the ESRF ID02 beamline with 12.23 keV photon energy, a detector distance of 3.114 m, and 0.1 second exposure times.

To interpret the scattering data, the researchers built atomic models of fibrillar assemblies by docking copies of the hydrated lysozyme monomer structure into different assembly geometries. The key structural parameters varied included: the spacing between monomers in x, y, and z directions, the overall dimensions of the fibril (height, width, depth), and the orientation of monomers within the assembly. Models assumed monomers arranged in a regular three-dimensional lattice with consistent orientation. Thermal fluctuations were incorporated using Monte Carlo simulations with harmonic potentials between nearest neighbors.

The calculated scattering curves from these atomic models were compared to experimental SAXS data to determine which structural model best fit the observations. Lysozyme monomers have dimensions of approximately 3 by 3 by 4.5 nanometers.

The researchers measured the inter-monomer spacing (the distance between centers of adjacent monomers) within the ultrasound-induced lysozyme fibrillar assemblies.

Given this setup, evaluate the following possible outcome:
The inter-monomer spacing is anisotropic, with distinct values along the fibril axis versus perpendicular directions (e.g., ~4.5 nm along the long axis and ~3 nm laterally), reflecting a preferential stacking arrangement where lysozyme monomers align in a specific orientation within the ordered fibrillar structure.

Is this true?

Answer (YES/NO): NO